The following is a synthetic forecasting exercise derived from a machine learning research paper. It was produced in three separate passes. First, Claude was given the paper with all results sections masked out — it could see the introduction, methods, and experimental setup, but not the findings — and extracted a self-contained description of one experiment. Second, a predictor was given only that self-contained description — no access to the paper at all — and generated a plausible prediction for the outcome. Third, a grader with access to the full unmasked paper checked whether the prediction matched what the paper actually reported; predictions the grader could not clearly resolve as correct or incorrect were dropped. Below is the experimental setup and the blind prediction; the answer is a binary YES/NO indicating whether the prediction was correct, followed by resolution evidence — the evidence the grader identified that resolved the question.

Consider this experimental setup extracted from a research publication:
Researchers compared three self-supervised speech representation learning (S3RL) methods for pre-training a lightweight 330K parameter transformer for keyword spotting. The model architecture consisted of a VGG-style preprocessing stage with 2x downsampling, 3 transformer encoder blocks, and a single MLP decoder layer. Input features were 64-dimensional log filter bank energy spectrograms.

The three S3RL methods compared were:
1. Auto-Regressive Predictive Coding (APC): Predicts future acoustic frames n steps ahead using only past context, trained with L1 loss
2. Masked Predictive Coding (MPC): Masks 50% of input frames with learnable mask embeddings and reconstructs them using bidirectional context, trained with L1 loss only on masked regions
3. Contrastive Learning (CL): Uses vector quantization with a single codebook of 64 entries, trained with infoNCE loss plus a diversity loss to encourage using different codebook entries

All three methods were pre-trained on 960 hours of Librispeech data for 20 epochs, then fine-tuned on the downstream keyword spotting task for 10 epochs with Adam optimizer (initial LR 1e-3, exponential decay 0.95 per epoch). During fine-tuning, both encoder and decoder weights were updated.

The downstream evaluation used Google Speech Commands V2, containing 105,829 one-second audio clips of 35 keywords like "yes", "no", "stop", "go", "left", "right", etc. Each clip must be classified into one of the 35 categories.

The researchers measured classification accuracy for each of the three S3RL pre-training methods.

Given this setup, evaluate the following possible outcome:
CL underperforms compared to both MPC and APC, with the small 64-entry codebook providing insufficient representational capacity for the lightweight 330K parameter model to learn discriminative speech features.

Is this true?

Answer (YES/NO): NO